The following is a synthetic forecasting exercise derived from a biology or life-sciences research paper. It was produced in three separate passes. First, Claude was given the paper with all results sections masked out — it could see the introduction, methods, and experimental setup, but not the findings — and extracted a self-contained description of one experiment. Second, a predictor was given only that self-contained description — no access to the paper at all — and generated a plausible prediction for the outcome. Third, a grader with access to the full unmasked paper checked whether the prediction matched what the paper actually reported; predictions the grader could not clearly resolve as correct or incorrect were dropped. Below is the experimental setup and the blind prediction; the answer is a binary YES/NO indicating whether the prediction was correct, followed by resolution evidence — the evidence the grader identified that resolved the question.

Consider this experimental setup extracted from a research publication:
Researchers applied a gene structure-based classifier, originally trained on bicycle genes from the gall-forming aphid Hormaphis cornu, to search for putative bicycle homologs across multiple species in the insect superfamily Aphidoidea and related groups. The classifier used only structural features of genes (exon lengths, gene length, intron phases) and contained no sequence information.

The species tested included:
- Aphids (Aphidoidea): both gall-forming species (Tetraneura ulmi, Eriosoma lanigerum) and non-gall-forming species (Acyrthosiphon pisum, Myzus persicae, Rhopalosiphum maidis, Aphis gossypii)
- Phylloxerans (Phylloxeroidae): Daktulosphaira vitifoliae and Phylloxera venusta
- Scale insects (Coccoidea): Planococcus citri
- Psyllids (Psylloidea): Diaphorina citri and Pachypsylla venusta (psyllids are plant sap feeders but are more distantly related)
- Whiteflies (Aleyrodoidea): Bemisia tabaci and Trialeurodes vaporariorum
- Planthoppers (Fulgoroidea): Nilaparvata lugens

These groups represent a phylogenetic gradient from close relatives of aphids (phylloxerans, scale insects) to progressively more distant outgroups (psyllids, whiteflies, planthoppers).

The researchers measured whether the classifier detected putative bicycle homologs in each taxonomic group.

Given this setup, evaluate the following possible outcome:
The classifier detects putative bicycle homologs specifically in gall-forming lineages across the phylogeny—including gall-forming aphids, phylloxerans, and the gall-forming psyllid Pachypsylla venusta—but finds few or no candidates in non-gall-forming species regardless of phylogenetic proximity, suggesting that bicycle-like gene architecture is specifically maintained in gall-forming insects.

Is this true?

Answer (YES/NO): NO